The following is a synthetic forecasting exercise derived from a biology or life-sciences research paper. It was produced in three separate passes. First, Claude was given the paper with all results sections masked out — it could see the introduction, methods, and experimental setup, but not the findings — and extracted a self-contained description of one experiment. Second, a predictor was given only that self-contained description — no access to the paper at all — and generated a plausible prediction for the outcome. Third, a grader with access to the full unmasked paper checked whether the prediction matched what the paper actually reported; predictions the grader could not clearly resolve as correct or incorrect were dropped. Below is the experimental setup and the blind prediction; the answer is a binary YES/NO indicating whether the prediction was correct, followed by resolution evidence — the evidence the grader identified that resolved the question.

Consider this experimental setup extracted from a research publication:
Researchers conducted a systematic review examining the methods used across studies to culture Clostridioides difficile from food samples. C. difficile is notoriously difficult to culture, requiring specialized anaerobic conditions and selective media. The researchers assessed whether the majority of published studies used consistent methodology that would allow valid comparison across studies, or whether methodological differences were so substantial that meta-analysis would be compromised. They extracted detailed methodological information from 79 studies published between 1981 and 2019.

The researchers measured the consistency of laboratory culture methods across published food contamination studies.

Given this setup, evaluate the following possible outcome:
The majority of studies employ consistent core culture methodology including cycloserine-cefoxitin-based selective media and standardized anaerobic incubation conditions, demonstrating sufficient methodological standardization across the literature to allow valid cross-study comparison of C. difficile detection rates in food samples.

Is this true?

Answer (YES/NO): YES